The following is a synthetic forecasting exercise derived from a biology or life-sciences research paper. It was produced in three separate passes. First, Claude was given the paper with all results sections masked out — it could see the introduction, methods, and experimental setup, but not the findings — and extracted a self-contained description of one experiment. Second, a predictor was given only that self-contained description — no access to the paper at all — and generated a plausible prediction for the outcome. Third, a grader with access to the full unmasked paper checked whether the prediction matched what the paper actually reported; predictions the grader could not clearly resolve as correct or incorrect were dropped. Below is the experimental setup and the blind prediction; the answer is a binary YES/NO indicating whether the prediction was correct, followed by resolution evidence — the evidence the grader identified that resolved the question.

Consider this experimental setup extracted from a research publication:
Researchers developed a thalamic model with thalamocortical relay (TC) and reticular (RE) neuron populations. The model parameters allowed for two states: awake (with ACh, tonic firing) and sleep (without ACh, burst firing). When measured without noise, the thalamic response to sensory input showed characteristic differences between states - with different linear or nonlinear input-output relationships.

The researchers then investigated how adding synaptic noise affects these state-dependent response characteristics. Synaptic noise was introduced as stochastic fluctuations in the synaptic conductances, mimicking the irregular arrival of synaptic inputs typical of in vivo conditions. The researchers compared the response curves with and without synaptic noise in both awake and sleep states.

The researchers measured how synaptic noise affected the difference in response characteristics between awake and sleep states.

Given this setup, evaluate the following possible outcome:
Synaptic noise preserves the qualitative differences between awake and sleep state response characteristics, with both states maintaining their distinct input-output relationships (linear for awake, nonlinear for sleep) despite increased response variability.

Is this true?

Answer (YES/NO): NO